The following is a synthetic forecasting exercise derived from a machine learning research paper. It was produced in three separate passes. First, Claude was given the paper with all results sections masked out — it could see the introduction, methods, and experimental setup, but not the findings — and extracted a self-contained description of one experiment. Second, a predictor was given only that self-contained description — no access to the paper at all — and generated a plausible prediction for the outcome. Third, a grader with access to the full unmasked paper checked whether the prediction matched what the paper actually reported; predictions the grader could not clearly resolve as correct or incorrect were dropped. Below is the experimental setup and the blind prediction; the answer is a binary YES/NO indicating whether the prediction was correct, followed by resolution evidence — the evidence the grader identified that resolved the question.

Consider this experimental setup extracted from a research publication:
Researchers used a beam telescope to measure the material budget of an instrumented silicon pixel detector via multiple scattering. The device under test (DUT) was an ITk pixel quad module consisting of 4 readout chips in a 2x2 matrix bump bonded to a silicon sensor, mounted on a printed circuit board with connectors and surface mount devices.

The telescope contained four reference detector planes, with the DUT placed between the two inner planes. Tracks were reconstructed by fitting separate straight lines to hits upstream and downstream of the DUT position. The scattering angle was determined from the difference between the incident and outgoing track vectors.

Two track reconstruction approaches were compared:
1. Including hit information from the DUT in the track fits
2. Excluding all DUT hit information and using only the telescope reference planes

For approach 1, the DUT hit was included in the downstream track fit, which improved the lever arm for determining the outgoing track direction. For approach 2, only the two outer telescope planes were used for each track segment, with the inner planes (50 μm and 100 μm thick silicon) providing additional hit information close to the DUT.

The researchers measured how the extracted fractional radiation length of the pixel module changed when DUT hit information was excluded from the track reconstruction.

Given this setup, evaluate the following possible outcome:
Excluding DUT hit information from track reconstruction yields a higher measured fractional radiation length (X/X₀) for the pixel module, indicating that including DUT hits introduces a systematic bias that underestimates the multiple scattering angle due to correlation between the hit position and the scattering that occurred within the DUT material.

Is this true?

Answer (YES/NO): NO